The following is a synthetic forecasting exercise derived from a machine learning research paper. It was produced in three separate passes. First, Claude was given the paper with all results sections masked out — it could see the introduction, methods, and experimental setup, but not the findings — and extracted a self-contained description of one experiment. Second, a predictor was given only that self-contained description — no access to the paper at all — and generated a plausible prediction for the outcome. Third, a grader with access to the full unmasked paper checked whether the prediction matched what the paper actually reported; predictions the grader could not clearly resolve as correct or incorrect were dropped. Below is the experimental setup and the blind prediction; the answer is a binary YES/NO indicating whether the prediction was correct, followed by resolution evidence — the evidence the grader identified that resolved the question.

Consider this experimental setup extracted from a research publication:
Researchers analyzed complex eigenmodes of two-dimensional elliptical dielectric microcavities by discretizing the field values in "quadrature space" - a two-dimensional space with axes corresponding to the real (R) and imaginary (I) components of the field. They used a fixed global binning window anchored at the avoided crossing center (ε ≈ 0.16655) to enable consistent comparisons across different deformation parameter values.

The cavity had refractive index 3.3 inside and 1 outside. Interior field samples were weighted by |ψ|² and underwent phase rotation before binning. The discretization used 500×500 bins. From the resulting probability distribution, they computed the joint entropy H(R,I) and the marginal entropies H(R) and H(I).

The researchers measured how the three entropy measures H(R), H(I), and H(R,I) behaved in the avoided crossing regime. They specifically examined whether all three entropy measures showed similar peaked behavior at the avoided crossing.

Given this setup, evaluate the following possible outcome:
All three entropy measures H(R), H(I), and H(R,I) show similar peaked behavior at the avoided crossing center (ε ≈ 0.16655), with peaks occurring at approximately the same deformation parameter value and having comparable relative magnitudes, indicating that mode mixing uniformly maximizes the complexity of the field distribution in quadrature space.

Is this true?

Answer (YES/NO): NO